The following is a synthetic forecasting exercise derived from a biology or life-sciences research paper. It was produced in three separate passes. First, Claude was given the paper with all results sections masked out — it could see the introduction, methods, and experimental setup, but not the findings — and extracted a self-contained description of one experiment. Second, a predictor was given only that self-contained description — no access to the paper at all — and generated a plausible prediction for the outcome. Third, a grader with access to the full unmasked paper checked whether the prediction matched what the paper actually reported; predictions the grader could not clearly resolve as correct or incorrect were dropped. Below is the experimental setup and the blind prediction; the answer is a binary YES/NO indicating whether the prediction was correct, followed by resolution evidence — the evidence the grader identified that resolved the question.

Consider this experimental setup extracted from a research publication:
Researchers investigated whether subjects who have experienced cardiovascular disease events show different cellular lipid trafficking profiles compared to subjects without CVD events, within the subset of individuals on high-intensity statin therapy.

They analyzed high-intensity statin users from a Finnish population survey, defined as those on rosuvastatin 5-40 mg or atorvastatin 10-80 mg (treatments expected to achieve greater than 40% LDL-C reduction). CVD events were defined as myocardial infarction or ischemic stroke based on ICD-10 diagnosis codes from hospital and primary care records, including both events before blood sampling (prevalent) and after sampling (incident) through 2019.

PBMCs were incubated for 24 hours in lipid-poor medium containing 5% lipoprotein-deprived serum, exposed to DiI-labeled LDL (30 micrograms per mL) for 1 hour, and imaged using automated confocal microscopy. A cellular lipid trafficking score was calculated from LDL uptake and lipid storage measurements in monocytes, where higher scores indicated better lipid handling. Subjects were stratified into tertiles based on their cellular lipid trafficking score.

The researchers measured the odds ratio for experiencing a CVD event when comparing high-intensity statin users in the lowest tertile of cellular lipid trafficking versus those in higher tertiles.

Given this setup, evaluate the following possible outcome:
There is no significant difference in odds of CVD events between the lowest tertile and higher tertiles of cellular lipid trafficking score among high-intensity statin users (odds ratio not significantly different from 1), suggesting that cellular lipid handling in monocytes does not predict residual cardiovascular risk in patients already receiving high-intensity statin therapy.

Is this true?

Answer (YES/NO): NO